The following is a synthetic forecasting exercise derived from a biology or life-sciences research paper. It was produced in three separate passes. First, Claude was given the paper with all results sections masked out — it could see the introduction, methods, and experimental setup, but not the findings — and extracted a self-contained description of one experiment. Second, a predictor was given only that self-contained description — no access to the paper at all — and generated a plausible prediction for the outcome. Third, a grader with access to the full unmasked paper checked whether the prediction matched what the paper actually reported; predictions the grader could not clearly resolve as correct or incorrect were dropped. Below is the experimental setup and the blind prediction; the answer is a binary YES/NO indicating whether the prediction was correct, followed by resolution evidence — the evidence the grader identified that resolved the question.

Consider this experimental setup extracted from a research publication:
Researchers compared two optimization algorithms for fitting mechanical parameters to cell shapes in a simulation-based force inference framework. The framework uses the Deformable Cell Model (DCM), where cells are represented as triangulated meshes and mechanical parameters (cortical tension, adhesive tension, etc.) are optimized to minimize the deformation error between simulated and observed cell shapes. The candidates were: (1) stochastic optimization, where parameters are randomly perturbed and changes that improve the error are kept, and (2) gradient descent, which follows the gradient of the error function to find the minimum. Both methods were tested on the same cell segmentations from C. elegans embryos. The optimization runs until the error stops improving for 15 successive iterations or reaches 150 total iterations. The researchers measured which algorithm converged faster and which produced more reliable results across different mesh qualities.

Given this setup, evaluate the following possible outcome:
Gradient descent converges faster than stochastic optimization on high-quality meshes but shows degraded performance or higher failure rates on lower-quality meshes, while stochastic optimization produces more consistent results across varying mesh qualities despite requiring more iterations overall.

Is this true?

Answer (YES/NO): NO